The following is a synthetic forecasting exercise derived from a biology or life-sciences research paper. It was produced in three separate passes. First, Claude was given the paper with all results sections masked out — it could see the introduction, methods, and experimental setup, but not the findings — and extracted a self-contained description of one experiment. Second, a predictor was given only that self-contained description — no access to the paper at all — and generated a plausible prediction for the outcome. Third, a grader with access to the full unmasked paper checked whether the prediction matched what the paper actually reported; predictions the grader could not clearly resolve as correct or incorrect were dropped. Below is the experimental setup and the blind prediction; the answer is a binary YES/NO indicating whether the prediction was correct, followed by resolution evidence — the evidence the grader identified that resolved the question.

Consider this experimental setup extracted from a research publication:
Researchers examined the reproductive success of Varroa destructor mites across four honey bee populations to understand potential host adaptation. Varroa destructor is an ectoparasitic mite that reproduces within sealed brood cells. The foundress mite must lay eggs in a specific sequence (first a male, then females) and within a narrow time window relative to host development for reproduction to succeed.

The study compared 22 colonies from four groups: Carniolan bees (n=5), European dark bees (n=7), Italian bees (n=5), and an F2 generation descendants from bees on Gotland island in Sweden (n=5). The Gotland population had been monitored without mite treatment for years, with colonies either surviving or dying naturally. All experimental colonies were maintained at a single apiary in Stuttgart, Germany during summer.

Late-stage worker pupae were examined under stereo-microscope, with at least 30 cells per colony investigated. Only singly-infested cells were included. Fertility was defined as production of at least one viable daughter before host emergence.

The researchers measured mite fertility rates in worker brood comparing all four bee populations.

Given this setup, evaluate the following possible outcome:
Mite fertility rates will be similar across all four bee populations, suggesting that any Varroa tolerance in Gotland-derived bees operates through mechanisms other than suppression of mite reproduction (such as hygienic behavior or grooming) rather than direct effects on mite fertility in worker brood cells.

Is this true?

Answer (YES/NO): YES